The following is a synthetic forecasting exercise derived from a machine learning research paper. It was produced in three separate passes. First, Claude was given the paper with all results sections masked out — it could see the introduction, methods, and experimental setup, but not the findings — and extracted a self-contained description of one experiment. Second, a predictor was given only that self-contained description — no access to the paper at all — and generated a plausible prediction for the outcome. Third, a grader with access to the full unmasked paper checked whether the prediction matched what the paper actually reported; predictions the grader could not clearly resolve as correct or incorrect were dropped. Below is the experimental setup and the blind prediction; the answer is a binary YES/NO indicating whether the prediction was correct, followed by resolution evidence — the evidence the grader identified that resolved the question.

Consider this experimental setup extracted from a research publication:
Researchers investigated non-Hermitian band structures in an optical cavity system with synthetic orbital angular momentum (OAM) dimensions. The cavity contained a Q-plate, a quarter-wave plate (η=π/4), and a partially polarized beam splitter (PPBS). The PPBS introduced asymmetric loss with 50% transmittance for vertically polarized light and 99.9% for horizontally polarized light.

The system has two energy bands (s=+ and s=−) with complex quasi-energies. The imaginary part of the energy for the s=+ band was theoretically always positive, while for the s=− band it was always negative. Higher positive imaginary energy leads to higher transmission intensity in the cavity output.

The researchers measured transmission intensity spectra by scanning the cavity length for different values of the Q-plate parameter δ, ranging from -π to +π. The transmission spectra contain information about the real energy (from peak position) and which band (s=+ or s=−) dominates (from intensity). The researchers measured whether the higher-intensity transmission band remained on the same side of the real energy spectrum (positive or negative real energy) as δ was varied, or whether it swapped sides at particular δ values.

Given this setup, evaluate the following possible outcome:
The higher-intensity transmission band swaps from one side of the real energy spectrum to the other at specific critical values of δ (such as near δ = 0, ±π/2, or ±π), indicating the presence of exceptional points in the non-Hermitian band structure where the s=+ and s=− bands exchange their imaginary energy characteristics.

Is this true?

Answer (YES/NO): NO